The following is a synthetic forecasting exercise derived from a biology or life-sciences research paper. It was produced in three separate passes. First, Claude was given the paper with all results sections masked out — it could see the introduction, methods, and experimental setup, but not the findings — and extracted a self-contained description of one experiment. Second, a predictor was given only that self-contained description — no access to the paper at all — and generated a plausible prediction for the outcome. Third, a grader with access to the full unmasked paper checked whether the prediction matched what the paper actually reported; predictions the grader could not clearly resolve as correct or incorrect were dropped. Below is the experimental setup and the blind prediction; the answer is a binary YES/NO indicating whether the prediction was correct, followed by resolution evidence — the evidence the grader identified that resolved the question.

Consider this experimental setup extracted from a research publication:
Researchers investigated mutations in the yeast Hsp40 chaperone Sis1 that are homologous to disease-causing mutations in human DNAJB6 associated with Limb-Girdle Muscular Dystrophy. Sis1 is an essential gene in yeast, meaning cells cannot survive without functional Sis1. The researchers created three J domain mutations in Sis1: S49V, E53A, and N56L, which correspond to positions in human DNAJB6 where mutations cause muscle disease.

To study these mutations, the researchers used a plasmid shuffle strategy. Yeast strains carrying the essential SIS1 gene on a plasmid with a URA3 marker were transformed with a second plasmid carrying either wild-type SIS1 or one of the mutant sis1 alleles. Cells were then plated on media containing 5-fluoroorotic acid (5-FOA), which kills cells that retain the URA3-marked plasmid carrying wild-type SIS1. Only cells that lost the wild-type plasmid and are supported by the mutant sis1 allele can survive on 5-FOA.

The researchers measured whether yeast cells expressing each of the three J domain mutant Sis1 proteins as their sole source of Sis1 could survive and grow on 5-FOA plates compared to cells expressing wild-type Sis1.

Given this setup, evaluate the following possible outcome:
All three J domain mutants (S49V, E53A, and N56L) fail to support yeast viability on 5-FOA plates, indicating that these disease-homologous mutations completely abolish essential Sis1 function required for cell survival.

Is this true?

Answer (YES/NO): NO